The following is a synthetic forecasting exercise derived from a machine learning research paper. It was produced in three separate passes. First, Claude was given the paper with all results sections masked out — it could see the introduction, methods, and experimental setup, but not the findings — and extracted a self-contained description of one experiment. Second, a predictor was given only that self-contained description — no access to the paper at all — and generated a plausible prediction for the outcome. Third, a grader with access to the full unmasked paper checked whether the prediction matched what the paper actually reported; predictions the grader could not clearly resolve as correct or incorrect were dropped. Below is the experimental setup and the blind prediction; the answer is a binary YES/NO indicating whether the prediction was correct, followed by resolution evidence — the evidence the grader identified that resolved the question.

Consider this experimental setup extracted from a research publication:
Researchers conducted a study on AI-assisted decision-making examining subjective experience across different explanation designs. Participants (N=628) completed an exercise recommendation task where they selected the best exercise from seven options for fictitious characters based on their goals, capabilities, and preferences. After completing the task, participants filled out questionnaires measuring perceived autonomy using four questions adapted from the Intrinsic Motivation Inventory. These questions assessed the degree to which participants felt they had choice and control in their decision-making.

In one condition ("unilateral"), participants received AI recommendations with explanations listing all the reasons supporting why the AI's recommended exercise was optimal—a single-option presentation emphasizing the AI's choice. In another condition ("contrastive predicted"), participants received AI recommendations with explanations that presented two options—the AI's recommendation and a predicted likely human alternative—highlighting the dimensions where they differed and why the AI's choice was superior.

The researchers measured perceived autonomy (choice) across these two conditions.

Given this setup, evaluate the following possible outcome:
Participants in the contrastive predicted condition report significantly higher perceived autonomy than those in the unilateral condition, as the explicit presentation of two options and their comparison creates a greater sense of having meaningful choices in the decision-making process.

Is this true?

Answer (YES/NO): YES